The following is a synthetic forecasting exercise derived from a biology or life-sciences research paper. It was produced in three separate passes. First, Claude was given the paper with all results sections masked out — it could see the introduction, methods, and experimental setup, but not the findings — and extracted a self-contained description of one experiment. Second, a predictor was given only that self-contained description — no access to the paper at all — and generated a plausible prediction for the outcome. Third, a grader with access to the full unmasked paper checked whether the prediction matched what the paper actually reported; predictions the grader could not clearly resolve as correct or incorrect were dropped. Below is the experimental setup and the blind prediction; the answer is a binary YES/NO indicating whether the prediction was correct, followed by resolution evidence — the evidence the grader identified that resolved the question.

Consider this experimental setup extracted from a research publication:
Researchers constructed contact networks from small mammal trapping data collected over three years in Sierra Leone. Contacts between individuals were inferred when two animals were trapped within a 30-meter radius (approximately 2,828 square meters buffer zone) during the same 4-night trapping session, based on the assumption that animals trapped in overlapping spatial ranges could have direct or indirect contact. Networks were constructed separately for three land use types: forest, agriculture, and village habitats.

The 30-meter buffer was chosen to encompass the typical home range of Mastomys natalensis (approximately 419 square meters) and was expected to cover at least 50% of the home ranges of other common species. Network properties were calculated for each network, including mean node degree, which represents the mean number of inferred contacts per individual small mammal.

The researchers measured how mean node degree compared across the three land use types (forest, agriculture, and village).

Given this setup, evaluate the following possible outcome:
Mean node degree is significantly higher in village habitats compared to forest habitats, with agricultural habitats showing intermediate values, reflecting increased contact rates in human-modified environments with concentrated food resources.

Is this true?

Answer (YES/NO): NO